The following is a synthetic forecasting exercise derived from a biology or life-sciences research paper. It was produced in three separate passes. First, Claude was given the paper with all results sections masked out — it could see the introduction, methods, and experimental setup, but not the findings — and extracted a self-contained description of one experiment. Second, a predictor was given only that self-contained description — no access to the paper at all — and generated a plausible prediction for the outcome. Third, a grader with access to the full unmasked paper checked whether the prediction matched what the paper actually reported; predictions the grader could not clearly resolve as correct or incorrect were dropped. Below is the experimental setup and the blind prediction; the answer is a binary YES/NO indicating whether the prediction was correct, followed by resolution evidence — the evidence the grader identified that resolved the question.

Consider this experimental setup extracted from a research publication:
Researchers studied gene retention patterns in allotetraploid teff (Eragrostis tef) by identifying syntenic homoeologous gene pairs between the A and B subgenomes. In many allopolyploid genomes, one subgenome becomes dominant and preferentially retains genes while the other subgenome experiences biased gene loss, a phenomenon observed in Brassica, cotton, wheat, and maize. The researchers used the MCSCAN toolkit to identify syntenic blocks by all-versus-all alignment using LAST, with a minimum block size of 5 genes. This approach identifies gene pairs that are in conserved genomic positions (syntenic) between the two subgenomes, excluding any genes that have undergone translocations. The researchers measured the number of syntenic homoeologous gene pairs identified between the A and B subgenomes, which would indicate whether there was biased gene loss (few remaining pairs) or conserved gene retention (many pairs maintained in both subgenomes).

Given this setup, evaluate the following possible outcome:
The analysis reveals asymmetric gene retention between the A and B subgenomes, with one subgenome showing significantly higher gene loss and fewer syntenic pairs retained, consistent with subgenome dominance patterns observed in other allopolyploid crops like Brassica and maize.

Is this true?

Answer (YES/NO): NO